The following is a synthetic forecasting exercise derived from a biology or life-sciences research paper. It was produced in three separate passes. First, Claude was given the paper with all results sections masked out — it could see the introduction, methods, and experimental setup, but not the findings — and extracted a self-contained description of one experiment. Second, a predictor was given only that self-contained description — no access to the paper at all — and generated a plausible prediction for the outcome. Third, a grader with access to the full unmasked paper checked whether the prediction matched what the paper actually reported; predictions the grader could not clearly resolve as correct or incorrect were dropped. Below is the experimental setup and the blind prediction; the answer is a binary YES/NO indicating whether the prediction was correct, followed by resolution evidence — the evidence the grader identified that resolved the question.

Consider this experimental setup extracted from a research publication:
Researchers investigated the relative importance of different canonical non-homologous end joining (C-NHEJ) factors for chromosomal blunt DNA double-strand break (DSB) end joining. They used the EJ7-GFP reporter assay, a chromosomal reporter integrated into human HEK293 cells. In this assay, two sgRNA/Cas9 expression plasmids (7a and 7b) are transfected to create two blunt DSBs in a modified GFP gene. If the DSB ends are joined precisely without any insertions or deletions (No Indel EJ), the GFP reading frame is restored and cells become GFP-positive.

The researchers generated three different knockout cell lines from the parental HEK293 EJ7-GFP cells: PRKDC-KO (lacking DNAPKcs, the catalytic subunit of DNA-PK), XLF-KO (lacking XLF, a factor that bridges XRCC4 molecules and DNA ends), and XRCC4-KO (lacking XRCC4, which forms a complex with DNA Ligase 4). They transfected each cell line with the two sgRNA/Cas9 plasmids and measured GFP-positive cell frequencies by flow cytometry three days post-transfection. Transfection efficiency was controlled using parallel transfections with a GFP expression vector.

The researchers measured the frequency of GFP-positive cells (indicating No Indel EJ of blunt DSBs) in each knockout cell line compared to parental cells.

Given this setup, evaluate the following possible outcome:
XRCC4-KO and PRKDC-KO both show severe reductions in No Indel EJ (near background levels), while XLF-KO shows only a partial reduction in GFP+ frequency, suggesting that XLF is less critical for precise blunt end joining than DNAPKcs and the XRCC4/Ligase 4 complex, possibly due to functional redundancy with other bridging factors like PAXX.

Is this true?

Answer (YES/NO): NO